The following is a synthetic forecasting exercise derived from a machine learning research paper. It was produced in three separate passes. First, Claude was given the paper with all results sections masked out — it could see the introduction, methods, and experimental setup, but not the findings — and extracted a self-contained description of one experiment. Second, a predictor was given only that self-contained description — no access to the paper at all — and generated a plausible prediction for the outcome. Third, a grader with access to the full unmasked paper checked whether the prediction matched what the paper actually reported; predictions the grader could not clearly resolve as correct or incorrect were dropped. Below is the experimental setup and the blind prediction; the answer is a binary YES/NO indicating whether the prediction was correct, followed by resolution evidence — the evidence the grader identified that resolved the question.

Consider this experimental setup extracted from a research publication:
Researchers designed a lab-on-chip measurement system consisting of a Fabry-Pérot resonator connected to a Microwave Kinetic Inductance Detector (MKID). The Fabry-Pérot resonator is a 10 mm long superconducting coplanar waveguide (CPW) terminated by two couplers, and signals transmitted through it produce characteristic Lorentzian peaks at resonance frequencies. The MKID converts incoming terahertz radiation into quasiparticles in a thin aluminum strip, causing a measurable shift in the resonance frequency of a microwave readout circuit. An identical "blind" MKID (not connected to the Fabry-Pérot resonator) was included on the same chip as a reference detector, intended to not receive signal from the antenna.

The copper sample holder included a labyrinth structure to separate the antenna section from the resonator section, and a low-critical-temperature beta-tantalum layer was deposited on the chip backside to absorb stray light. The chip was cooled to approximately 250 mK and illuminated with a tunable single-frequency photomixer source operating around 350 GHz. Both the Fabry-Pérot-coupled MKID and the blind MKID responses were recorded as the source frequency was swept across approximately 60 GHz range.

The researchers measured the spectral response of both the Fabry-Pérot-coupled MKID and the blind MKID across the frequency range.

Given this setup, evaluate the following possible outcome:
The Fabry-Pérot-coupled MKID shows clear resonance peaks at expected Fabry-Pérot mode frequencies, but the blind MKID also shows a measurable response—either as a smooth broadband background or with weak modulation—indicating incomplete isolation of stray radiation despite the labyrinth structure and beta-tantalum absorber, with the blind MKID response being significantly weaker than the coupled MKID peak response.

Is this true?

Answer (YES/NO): NO